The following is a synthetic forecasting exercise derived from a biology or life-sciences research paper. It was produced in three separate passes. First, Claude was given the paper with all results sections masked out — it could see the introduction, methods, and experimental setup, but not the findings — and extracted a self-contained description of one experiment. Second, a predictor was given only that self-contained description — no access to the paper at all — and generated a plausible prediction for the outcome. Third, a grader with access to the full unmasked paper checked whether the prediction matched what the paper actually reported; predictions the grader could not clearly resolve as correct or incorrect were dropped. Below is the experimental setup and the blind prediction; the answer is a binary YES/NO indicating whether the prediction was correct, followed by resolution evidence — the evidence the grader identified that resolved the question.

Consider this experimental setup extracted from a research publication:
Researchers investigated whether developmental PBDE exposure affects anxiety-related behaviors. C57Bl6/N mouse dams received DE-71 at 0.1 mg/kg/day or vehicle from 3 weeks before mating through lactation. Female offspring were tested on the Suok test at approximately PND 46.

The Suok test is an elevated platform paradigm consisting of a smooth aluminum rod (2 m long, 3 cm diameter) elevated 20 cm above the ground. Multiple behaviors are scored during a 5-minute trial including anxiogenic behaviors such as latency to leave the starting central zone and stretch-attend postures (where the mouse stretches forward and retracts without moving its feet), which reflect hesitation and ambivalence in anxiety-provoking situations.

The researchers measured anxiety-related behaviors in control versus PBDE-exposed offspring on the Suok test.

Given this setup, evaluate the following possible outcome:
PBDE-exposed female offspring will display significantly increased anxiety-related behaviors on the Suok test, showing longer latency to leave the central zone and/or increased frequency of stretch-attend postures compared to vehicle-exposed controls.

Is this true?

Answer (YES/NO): NO